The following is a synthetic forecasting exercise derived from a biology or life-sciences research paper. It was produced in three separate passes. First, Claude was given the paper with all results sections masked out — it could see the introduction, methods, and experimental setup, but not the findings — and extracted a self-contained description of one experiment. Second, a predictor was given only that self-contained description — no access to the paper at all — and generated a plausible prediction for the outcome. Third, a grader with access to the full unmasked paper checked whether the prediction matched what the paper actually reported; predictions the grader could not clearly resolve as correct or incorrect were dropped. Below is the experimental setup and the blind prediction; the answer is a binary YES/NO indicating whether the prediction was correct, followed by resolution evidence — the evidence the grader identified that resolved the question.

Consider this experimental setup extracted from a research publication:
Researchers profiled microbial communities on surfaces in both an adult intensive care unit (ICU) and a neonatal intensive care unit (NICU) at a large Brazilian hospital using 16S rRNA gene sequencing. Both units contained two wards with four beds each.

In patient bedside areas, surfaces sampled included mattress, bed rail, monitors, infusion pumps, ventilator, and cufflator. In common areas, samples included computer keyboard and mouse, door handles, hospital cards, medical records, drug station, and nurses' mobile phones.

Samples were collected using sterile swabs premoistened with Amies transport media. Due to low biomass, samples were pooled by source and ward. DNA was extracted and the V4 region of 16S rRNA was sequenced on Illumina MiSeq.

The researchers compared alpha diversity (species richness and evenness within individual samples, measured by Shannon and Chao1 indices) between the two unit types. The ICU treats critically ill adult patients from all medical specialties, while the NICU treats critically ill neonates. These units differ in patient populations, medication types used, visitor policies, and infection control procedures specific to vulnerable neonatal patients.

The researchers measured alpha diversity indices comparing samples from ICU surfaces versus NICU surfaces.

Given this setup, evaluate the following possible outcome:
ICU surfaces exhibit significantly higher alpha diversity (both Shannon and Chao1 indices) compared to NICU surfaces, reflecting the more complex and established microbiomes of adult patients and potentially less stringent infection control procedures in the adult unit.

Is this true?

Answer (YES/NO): NO